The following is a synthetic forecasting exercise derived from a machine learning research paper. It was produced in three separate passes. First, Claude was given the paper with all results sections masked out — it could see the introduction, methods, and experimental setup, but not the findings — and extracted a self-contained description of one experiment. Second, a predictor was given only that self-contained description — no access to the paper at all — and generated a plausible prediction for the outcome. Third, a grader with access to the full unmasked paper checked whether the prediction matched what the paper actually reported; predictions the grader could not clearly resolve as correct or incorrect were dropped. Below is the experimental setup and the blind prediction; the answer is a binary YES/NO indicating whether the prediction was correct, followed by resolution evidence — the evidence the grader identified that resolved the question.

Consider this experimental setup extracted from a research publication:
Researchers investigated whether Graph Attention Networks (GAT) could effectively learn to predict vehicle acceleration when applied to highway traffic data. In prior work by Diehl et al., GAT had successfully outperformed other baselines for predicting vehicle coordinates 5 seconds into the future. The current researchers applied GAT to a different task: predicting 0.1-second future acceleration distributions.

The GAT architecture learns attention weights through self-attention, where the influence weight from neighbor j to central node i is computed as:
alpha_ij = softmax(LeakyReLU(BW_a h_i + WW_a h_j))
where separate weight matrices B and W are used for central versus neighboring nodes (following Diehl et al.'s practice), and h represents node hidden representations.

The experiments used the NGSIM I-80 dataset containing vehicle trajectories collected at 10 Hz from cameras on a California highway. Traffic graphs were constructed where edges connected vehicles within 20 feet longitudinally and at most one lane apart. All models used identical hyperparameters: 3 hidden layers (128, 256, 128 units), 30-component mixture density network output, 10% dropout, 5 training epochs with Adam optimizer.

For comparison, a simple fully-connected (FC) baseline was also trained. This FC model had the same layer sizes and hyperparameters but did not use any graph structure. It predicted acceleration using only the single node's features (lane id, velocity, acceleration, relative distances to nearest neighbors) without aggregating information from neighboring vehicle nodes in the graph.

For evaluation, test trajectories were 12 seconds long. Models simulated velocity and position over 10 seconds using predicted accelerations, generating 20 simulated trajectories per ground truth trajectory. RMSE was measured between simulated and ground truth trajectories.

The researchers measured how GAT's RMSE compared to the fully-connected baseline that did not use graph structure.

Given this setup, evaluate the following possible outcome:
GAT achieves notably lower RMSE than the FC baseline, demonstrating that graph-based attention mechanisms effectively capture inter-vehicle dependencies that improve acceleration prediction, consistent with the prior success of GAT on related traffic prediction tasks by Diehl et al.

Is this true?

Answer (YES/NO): NO